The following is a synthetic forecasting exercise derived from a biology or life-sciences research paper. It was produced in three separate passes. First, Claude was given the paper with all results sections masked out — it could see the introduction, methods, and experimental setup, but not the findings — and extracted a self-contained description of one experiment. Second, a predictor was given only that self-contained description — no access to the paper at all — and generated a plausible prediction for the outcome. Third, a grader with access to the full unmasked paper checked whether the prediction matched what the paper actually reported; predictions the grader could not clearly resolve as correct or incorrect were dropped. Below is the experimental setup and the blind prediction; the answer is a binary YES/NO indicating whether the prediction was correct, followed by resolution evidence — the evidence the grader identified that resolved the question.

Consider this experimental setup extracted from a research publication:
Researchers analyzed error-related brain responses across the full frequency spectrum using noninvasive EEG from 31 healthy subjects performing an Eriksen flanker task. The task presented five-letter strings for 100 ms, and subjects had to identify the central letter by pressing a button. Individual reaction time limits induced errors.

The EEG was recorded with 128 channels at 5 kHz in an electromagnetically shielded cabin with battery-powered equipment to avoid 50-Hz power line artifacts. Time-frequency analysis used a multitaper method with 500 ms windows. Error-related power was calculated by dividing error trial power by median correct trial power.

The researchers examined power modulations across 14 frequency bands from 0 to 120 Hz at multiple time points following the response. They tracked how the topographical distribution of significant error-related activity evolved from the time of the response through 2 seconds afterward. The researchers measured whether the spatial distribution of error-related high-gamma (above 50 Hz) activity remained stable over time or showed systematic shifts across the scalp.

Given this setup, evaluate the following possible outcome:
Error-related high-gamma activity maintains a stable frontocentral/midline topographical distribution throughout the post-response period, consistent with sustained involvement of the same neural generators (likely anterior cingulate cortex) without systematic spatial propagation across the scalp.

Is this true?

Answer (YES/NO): NO